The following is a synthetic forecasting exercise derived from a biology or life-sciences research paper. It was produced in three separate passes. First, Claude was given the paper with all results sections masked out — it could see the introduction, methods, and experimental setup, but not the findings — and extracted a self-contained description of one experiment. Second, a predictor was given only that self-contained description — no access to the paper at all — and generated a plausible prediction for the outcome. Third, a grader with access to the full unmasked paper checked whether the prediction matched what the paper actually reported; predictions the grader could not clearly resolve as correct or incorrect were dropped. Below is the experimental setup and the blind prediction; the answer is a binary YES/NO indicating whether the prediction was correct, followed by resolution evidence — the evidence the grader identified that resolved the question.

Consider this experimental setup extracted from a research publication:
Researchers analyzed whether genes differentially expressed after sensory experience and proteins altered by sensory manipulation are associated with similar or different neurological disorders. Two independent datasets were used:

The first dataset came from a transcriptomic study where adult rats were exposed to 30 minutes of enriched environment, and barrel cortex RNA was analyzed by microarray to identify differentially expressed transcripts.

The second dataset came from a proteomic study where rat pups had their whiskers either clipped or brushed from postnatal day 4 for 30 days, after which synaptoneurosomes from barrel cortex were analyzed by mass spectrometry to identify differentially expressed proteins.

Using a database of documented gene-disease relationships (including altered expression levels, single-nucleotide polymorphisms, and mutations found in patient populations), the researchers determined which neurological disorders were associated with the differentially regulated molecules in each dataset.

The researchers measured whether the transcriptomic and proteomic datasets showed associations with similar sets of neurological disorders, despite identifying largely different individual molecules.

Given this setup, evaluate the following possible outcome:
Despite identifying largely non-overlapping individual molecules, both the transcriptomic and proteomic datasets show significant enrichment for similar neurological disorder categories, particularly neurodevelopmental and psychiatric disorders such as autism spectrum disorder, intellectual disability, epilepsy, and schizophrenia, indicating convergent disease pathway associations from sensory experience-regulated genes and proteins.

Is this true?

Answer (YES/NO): NO